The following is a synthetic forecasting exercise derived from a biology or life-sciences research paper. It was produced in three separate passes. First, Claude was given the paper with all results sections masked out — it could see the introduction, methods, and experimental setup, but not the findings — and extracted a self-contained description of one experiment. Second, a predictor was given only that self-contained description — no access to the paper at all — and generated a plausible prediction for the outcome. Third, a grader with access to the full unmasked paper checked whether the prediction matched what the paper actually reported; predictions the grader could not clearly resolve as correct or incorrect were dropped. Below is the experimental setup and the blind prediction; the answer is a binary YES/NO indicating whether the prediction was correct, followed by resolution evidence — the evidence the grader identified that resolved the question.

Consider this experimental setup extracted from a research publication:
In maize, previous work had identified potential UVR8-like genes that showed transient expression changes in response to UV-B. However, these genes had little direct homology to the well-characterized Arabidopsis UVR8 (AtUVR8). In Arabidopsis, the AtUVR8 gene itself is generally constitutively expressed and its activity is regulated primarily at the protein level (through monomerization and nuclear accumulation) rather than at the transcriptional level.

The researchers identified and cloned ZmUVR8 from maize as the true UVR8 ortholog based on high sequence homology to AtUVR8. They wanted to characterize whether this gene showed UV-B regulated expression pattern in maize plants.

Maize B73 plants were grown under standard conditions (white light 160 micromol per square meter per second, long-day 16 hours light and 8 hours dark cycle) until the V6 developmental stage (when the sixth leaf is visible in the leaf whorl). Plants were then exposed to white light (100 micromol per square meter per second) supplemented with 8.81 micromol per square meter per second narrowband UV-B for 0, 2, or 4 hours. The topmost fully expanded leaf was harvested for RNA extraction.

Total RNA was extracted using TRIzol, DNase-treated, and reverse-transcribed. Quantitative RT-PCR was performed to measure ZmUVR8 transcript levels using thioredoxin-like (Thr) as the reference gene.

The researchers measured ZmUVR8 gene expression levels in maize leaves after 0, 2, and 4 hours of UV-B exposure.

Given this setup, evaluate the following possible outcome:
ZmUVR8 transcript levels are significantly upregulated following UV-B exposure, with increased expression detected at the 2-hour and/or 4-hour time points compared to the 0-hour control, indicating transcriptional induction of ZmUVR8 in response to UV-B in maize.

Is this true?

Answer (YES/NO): NO